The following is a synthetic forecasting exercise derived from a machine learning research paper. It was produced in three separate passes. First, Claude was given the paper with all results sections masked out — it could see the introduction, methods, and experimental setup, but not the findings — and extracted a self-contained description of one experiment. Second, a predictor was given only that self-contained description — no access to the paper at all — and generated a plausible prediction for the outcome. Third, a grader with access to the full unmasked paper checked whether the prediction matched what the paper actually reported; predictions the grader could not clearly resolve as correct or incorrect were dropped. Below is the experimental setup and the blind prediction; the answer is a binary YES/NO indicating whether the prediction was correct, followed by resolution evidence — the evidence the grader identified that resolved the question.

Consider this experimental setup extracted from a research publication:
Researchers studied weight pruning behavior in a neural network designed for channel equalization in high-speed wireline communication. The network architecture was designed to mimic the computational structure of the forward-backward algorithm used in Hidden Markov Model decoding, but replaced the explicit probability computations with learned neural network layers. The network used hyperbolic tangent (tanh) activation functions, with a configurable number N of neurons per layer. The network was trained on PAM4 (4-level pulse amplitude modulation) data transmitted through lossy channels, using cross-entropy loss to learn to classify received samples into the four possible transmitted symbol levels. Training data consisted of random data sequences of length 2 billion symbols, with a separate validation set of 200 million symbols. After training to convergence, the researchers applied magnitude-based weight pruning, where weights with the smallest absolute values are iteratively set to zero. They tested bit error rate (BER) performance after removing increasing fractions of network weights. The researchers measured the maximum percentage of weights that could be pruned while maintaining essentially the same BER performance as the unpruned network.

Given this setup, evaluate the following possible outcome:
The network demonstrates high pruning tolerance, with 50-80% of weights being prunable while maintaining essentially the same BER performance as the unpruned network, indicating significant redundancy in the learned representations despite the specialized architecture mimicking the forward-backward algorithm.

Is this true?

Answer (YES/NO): YES